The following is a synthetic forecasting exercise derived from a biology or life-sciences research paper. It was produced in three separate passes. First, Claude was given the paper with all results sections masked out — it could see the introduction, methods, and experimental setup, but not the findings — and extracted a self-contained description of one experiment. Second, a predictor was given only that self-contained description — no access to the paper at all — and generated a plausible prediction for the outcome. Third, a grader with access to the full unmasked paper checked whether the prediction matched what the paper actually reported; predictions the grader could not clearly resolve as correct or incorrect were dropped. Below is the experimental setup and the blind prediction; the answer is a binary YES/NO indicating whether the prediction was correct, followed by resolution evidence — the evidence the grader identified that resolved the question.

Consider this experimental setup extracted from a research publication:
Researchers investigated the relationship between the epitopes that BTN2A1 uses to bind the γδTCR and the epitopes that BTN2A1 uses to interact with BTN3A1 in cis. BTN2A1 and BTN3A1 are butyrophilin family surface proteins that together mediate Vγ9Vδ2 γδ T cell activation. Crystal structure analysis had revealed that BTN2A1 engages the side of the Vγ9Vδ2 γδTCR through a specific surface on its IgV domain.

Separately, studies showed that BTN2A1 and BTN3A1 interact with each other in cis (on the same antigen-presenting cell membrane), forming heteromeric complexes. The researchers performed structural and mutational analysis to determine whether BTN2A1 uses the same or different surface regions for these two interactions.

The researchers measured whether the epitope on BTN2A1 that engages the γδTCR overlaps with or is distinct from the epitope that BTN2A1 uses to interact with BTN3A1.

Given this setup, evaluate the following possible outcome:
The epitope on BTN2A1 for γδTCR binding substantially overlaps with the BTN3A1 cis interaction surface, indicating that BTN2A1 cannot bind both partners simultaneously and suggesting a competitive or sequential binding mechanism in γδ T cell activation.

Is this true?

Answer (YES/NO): YES